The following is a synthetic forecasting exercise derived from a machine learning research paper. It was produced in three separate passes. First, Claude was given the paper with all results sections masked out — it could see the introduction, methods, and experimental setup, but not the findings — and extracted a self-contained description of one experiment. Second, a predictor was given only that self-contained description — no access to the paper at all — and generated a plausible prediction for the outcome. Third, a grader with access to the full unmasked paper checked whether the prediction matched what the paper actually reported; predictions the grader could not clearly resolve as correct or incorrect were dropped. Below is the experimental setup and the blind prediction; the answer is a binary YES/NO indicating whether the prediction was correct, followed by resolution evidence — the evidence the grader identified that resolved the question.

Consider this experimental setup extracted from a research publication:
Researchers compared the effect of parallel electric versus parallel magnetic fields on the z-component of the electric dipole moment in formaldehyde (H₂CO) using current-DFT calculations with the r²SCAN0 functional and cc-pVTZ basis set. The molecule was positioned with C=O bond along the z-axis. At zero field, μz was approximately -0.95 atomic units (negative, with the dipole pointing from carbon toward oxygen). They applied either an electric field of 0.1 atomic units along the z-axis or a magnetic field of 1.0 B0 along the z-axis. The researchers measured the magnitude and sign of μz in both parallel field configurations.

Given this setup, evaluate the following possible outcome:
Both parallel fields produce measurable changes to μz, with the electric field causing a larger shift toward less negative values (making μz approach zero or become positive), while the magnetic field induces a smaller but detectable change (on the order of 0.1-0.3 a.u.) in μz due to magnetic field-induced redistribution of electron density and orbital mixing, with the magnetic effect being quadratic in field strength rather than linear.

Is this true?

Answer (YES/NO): NO